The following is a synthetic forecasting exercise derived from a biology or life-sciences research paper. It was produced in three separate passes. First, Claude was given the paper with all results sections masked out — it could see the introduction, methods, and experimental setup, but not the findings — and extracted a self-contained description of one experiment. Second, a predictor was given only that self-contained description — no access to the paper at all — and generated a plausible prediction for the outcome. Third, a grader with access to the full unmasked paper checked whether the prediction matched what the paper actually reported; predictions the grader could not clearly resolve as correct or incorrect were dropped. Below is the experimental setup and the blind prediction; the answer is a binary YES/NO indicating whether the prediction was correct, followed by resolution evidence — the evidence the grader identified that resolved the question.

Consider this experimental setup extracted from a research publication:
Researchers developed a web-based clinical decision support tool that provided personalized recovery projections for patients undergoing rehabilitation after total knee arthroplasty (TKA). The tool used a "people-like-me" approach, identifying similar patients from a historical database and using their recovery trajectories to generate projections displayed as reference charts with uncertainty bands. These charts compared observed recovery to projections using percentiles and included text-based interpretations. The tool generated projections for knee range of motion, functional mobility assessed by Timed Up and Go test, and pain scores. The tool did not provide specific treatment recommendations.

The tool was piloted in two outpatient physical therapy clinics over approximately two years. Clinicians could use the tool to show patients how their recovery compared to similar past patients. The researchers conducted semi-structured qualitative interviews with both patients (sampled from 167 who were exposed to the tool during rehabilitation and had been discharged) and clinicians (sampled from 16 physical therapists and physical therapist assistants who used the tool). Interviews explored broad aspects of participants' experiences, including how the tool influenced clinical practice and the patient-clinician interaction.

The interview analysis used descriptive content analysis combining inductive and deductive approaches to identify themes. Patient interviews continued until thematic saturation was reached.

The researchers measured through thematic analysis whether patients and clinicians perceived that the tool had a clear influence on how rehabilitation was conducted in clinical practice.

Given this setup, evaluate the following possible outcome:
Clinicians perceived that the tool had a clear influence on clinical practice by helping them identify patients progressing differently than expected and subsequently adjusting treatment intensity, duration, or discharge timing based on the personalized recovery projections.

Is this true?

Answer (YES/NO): NO